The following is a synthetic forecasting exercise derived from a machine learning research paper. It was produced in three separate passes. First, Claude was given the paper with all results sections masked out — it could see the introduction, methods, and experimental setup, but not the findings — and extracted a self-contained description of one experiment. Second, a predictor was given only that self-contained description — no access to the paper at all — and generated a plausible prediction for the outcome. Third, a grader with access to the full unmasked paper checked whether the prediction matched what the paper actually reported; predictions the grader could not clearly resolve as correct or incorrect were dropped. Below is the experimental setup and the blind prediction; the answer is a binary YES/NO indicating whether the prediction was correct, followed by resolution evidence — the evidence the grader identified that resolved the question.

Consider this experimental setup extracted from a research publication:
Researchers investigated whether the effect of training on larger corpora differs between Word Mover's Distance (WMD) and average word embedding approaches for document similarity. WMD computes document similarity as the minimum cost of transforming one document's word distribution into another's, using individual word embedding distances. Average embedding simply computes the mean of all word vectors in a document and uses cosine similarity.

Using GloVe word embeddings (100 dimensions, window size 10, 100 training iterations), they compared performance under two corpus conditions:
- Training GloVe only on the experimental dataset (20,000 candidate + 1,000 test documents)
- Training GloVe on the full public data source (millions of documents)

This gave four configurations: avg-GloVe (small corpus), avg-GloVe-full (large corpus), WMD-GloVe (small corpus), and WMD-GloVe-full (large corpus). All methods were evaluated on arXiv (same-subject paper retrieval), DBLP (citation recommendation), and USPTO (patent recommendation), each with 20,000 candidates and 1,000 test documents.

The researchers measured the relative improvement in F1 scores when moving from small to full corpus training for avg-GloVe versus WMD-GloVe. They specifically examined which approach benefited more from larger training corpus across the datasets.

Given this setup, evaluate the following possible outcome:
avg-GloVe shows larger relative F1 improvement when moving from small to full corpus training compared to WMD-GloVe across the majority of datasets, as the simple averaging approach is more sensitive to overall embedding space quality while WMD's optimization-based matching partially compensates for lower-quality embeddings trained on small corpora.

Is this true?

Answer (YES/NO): YES